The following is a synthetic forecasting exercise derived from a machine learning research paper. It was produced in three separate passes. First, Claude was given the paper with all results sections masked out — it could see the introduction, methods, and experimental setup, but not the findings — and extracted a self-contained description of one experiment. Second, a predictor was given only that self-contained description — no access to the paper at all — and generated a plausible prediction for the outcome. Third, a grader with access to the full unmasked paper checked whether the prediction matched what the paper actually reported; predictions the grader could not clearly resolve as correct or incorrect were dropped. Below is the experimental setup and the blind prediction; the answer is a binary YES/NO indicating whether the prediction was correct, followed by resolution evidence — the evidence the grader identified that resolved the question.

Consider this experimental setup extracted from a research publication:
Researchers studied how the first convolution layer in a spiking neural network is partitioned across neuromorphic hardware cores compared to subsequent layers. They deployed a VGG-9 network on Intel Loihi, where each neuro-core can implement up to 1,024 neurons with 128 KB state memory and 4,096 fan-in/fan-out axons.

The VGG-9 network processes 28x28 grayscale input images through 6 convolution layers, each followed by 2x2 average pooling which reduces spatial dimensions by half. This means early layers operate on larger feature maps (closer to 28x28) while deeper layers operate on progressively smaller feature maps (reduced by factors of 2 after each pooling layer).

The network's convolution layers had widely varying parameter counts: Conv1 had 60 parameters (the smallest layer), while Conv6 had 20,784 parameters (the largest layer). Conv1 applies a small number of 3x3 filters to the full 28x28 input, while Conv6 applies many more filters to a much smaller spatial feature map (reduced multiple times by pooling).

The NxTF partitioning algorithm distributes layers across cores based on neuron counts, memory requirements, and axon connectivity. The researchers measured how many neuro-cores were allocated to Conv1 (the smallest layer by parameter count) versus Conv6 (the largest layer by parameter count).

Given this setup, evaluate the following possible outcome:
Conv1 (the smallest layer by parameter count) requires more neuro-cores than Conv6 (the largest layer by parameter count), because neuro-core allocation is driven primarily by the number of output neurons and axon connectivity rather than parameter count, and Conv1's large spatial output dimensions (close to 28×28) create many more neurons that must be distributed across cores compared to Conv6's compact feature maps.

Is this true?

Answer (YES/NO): YES